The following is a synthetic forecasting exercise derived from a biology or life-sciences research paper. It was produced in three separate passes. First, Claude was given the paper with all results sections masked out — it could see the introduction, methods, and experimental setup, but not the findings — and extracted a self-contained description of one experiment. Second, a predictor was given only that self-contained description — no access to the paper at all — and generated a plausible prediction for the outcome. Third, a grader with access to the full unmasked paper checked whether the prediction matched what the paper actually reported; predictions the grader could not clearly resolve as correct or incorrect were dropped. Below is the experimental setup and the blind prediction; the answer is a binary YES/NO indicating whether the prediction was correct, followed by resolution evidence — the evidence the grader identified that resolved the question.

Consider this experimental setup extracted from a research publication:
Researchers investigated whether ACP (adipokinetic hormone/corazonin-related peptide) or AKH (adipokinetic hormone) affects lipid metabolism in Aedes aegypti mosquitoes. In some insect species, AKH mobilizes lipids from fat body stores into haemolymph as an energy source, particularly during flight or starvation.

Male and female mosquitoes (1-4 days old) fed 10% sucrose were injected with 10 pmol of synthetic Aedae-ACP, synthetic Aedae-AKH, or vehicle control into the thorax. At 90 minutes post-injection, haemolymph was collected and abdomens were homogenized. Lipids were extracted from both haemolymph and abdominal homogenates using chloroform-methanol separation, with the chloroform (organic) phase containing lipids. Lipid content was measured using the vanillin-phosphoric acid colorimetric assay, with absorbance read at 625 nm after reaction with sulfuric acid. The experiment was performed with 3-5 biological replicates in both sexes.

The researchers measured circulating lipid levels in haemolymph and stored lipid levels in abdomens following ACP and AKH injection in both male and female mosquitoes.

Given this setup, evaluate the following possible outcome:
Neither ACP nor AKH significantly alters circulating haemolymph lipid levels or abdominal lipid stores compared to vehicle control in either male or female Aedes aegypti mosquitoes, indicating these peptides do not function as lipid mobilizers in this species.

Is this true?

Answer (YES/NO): YES